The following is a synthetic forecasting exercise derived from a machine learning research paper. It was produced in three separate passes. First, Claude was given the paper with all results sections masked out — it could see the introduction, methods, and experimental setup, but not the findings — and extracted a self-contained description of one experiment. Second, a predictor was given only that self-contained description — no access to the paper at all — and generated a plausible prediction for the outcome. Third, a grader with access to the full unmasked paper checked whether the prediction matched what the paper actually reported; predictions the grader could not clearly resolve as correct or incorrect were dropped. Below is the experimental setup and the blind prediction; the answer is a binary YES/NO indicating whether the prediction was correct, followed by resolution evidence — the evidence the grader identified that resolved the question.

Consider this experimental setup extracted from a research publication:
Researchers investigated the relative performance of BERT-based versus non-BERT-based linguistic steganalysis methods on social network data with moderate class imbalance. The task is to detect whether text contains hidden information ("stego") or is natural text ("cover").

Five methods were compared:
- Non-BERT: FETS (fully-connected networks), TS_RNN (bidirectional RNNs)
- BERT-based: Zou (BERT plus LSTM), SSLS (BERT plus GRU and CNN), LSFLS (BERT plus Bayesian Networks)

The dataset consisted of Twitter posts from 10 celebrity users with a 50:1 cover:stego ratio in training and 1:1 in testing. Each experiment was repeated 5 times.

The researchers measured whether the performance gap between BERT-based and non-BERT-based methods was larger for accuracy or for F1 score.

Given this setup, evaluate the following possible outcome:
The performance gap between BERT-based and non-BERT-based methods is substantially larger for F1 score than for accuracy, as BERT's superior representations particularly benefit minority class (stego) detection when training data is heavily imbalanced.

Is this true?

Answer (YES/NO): YES